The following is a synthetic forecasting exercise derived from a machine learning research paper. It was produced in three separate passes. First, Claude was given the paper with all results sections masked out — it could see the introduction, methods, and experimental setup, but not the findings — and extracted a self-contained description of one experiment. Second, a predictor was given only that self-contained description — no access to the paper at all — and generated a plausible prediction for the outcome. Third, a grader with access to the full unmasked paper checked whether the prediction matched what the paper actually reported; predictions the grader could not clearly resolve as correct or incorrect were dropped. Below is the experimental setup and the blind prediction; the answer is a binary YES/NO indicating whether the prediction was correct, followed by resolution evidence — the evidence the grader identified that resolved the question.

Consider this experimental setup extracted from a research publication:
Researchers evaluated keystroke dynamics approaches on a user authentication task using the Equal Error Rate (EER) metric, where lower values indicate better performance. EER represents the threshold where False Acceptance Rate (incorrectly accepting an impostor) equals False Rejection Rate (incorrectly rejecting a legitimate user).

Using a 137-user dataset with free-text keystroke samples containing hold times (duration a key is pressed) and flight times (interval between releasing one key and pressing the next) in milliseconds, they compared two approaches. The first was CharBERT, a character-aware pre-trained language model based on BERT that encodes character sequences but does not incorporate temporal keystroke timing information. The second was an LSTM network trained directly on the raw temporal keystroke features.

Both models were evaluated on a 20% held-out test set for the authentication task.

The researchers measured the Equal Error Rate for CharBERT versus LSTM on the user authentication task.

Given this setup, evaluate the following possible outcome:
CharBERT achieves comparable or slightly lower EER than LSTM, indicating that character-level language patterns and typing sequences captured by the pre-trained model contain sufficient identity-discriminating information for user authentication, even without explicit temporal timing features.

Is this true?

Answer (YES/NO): NO